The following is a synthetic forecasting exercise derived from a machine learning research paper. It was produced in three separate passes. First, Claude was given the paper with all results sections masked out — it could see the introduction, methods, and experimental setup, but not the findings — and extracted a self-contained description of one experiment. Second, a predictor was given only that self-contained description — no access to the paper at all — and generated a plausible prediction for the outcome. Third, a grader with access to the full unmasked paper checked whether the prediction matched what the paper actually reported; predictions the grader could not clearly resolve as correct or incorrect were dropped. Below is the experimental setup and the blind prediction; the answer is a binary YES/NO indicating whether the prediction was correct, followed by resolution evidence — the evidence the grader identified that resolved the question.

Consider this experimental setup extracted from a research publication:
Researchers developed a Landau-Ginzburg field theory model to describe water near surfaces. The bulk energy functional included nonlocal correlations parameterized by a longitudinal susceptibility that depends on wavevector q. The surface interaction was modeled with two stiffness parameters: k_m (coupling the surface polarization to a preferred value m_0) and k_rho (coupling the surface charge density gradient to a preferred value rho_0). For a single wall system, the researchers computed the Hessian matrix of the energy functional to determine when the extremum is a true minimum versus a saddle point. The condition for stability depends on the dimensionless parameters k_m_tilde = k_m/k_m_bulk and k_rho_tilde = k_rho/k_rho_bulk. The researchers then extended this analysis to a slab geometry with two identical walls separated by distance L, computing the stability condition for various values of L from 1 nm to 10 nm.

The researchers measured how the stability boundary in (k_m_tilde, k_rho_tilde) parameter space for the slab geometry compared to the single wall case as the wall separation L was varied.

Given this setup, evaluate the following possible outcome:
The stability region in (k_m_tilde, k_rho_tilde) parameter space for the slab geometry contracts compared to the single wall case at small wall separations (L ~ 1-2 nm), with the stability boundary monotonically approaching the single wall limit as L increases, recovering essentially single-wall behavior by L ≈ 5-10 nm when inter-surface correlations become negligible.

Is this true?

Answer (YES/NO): NO